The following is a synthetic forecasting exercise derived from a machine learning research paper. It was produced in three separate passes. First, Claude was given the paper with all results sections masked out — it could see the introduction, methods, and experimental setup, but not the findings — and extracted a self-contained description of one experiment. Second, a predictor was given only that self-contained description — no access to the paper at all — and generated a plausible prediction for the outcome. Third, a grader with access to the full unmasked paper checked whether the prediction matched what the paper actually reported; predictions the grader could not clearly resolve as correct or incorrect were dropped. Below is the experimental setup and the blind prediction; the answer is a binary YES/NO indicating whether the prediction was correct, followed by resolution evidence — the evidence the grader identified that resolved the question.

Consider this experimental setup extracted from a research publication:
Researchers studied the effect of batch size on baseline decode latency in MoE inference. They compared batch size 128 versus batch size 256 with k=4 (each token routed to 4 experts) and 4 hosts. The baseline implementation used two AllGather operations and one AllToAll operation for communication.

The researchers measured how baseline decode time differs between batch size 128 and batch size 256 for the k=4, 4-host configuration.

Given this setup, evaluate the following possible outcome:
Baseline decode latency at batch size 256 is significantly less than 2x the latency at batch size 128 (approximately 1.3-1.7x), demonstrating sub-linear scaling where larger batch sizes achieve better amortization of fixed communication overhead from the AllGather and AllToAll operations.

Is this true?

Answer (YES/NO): NO